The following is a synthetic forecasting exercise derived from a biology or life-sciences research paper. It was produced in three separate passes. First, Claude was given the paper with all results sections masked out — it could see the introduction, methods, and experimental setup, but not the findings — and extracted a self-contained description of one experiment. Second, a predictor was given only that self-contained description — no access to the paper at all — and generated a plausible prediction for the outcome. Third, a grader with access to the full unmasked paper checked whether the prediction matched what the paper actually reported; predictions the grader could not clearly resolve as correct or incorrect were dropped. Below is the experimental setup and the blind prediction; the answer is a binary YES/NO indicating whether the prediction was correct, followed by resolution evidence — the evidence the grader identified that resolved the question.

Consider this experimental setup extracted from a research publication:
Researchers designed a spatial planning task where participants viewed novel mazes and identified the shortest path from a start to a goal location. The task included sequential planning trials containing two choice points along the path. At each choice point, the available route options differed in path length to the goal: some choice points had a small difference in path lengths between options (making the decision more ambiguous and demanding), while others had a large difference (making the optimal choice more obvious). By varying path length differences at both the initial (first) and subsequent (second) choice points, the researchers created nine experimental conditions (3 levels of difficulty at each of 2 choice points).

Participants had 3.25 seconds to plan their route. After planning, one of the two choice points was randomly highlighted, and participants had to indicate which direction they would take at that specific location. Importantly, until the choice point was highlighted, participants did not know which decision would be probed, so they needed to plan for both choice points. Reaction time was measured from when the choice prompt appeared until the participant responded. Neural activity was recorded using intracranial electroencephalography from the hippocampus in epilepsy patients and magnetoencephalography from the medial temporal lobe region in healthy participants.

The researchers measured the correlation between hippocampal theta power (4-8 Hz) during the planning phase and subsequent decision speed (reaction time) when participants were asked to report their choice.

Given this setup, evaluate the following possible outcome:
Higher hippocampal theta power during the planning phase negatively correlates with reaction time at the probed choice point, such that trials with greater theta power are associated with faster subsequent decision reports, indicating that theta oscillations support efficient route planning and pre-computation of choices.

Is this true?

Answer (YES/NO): YES